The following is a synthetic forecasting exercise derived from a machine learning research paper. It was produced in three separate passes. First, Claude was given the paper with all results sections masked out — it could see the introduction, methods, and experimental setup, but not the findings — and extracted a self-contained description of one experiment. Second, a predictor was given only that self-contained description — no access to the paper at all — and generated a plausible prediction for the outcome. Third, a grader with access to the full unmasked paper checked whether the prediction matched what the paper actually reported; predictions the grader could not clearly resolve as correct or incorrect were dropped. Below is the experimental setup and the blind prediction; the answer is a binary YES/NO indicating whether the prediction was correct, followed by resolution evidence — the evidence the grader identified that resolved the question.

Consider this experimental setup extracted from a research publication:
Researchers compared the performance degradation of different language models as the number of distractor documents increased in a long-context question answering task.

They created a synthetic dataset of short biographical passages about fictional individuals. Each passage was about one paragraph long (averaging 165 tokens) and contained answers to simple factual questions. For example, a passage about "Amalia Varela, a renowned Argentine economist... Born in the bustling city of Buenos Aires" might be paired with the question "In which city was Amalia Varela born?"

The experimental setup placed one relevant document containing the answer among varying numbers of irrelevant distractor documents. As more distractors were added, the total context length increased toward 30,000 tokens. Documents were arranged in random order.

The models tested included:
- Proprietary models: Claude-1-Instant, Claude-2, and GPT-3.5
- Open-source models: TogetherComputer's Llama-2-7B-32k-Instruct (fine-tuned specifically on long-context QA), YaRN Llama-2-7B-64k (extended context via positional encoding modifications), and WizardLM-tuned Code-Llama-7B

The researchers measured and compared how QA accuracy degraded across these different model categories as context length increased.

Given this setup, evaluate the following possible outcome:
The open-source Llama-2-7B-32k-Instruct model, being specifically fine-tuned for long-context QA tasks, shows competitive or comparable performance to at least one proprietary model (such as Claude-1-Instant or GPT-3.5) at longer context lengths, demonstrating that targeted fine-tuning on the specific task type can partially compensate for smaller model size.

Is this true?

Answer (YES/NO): YES